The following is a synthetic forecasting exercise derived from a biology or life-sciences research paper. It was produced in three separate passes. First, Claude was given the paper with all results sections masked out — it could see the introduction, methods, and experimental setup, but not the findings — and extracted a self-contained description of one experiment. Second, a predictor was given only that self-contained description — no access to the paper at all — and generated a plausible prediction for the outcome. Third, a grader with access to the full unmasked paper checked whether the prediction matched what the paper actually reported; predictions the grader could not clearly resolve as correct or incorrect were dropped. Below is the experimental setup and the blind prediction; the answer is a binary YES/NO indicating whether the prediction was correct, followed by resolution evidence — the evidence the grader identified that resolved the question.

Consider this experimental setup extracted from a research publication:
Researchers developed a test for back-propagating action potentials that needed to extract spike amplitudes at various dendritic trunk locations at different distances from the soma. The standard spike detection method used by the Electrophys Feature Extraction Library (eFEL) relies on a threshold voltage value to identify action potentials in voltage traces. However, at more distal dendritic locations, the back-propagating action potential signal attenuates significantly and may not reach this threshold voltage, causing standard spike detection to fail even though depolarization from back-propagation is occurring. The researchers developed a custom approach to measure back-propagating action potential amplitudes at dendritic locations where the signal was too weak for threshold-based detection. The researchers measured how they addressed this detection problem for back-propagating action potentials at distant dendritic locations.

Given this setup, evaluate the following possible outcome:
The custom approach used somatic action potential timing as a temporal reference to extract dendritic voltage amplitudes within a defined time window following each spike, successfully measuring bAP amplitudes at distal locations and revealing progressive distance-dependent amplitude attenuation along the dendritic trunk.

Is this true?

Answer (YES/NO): YES